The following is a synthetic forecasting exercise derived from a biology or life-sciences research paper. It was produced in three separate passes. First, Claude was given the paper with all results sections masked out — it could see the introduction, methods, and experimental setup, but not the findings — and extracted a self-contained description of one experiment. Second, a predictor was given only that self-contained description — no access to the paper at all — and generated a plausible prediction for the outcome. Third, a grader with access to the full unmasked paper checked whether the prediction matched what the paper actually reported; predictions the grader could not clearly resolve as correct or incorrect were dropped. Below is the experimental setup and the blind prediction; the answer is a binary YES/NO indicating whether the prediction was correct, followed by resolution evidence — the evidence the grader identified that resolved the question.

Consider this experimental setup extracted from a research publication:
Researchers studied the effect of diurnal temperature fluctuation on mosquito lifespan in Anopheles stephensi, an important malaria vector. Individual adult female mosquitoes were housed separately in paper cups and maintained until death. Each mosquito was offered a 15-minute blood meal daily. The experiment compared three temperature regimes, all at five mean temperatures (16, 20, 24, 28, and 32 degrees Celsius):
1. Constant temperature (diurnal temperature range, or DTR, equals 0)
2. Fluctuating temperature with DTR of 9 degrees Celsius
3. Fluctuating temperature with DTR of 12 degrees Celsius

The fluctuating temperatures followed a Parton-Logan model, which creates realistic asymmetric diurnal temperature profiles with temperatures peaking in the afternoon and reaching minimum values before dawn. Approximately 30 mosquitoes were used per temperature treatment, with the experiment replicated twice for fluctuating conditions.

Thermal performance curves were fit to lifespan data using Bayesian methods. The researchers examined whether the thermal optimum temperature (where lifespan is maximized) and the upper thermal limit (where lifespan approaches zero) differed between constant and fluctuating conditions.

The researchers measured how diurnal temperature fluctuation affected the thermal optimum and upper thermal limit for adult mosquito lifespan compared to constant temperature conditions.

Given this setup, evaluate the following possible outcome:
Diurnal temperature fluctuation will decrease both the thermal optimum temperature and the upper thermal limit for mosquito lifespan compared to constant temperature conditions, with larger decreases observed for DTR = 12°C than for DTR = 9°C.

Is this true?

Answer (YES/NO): YES